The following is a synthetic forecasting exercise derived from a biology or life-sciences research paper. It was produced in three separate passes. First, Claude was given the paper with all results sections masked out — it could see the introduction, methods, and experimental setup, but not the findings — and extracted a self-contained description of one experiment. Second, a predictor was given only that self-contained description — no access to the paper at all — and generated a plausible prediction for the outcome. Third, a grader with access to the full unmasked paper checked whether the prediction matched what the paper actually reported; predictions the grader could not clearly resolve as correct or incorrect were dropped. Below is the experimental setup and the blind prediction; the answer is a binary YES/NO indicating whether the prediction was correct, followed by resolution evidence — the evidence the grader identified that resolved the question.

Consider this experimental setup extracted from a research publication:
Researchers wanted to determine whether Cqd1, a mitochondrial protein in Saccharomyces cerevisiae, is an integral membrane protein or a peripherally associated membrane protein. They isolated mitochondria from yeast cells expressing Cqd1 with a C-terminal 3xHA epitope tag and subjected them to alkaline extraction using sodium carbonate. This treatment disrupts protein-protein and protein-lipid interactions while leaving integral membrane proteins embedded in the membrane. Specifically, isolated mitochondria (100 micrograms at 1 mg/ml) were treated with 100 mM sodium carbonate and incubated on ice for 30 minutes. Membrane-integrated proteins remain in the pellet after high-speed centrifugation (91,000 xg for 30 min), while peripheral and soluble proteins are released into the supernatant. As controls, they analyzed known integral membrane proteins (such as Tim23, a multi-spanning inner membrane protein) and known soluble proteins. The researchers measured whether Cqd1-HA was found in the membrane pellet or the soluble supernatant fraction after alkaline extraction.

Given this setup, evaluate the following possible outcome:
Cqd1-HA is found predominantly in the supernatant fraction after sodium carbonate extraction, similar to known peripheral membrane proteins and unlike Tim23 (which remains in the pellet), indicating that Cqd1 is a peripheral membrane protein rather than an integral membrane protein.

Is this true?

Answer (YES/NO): NO